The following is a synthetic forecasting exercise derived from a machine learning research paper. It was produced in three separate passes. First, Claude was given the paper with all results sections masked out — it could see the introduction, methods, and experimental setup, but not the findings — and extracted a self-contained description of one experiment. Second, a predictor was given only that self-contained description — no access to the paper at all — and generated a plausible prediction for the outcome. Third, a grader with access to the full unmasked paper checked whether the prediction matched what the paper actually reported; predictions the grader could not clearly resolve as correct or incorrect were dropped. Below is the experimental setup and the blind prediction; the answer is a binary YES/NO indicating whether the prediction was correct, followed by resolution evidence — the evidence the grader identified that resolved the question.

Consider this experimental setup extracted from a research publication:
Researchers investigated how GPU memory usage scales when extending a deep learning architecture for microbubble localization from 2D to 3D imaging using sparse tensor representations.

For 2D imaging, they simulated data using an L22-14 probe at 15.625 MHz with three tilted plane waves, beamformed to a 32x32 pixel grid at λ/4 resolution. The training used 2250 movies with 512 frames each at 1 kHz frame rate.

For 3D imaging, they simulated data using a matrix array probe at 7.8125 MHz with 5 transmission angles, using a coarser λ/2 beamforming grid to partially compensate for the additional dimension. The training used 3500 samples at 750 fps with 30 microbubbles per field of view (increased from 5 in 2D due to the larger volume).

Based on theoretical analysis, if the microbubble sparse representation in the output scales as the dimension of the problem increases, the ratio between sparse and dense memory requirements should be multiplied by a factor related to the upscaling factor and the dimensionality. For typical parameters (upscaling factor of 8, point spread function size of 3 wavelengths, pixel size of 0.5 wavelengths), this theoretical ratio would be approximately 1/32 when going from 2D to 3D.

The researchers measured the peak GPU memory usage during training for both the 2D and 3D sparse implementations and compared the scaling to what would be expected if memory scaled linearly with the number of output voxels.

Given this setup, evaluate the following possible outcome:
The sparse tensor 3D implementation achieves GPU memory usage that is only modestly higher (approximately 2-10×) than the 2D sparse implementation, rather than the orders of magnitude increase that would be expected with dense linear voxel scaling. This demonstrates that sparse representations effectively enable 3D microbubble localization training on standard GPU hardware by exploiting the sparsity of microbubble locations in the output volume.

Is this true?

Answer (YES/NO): YES